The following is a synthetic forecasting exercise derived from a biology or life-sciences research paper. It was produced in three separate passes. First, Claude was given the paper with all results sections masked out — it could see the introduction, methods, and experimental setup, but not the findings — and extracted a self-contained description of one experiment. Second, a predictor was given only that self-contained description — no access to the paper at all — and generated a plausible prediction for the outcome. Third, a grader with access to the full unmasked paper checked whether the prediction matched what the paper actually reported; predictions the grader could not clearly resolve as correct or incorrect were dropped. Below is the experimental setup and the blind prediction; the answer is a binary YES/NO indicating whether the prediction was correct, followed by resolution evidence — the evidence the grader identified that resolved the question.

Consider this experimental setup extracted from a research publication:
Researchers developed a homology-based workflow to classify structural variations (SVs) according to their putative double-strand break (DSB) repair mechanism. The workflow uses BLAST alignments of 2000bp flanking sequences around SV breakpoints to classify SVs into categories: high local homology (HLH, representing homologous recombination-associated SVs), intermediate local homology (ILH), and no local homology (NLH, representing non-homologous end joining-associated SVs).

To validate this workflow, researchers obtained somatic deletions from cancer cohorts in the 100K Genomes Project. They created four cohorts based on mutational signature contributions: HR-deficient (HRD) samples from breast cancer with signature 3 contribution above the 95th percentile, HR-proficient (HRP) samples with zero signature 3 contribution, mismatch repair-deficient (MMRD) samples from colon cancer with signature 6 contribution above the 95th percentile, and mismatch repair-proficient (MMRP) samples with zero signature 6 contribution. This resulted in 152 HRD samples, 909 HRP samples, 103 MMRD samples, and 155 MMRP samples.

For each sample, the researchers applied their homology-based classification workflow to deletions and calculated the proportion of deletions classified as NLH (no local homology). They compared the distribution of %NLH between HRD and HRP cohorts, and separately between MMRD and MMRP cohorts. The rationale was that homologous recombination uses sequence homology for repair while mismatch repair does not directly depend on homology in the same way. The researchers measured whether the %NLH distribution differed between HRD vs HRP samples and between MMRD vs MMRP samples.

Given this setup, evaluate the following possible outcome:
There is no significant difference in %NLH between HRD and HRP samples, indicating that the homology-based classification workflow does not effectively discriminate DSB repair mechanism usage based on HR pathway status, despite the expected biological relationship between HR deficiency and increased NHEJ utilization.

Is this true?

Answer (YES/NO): NO